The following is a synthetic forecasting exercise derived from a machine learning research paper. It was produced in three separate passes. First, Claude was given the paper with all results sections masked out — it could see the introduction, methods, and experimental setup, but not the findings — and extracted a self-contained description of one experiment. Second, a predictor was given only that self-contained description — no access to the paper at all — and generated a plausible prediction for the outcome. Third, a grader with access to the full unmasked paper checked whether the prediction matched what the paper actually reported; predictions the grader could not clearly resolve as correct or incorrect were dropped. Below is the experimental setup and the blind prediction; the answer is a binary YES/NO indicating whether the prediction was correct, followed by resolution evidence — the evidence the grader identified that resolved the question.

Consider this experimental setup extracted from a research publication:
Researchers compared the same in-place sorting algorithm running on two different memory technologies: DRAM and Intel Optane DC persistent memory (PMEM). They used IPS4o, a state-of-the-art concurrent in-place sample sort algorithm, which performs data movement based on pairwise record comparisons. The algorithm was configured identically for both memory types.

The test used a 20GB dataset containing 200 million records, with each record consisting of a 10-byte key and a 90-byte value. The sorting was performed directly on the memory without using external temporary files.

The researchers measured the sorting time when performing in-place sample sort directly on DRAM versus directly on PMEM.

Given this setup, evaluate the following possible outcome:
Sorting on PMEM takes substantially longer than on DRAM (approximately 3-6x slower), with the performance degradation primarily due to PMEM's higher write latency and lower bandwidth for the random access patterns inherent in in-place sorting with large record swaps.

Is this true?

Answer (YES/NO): NO